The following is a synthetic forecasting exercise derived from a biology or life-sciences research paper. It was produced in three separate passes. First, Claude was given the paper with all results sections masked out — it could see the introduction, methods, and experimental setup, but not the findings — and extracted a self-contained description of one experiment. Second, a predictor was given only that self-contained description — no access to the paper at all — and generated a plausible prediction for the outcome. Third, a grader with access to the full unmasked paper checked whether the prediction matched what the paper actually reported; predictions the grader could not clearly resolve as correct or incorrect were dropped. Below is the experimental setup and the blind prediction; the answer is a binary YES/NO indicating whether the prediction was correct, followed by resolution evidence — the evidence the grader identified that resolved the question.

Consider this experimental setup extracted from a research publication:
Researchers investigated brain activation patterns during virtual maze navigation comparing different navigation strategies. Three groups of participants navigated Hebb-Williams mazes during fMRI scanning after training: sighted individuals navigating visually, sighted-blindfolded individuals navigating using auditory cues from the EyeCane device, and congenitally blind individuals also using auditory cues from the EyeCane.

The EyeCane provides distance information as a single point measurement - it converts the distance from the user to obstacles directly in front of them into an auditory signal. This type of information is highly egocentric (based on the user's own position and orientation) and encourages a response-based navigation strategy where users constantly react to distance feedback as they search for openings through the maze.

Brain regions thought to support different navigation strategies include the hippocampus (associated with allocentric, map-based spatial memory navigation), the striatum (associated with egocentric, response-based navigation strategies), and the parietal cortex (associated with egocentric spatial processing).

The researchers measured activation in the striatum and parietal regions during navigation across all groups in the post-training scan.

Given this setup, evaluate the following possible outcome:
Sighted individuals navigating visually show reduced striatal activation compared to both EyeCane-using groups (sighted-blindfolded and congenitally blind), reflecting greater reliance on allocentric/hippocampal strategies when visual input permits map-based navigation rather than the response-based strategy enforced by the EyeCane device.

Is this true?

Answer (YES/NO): NO